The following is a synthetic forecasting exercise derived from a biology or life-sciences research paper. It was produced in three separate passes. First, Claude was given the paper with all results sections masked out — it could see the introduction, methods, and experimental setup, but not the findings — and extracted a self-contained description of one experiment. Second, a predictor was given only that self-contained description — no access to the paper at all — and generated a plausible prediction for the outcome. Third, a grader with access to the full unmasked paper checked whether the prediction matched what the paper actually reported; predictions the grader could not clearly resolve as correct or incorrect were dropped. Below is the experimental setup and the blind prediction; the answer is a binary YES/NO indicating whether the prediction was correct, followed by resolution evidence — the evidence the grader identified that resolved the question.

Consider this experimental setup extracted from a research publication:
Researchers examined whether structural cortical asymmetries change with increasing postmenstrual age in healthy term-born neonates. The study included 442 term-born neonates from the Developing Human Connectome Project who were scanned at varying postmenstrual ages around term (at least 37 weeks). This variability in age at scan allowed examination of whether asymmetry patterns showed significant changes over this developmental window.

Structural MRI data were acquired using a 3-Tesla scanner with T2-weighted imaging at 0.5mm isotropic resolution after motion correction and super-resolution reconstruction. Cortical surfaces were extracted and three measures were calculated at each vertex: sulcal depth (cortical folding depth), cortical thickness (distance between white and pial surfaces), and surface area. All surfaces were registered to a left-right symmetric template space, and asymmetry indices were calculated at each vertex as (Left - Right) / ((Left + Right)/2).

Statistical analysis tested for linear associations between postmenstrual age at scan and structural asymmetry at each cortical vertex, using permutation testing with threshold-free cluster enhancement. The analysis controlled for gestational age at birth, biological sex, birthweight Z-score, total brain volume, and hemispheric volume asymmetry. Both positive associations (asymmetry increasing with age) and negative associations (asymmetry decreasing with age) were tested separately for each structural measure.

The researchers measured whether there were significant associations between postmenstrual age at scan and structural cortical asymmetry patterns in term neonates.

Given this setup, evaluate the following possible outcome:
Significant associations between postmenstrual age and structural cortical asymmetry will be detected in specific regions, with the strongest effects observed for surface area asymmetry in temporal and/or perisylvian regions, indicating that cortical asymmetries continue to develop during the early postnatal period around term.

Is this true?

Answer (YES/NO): NO